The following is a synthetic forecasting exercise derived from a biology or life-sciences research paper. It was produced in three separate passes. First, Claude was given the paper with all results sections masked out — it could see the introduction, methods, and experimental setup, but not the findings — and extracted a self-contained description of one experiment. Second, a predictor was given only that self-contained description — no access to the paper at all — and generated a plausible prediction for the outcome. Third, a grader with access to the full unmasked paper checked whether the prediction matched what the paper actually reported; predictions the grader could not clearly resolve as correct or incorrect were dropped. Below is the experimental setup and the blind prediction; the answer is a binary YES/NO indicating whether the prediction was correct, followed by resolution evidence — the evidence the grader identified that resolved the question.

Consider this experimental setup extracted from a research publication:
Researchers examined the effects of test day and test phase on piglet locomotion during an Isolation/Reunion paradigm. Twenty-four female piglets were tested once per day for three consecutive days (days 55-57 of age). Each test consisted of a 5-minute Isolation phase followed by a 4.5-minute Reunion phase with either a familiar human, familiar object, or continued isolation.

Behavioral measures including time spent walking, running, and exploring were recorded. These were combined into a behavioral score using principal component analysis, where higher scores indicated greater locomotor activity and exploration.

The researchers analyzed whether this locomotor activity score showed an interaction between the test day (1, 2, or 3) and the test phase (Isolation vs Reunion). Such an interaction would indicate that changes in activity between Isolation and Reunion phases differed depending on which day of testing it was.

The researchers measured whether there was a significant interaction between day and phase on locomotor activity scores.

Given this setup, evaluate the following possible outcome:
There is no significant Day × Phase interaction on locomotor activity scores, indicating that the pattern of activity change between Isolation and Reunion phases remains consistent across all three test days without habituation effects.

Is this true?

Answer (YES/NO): YES